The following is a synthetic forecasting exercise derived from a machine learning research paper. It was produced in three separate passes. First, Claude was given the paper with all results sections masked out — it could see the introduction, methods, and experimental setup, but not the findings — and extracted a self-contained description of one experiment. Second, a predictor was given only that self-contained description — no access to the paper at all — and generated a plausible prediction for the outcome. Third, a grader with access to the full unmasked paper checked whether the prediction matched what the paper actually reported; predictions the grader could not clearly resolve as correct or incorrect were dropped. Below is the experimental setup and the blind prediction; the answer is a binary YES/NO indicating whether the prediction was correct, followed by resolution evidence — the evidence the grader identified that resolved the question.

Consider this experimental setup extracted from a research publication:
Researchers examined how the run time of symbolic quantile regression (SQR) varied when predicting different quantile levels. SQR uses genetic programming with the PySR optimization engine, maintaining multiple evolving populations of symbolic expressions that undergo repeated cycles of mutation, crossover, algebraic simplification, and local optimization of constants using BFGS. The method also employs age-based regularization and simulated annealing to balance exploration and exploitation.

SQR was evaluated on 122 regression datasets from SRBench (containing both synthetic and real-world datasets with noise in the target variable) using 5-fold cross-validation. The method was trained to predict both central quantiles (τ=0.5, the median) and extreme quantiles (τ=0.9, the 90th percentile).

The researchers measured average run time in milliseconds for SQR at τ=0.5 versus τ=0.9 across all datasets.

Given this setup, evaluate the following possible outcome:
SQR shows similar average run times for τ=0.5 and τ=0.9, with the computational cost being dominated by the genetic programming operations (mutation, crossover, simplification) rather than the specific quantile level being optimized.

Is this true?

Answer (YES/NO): NO